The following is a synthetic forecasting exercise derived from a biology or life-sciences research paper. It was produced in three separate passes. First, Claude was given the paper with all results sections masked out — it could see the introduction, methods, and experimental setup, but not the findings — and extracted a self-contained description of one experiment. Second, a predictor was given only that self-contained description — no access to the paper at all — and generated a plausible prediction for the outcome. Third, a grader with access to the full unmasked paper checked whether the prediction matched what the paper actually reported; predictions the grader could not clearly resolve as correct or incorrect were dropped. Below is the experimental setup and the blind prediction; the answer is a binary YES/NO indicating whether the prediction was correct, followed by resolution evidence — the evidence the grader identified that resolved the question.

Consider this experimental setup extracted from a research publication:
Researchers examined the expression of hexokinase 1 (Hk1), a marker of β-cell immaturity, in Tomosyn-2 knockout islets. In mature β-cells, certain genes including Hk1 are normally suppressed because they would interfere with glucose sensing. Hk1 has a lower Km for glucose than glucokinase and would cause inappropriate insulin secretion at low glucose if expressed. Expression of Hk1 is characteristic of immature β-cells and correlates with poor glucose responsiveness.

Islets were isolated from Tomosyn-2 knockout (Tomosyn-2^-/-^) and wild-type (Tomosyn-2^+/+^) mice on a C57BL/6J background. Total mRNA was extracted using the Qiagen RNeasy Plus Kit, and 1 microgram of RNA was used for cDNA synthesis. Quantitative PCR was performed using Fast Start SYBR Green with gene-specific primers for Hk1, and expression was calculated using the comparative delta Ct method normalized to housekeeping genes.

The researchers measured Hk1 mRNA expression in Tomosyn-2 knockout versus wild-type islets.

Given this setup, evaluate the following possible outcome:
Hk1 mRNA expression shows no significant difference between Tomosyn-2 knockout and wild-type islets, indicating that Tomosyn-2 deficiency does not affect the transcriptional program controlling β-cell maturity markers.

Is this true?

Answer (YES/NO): NO